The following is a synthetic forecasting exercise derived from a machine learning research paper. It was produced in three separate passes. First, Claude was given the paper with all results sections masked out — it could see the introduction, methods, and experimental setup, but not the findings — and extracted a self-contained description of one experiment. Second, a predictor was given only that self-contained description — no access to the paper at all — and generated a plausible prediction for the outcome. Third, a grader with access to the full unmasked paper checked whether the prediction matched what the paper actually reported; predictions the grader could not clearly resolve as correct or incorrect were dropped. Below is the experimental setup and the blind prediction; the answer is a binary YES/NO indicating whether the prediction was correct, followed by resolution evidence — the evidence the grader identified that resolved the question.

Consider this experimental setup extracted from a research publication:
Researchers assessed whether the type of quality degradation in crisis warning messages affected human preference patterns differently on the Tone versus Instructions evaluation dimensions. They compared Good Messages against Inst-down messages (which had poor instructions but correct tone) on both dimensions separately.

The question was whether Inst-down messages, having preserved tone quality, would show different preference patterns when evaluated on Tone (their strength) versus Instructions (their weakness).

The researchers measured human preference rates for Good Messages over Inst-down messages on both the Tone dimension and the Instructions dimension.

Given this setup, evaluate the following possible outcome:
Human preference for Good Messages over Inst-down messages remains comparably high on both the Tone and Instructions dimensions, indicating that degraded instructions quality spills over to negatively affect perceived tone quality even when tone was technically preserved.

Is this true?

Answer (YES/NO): YES